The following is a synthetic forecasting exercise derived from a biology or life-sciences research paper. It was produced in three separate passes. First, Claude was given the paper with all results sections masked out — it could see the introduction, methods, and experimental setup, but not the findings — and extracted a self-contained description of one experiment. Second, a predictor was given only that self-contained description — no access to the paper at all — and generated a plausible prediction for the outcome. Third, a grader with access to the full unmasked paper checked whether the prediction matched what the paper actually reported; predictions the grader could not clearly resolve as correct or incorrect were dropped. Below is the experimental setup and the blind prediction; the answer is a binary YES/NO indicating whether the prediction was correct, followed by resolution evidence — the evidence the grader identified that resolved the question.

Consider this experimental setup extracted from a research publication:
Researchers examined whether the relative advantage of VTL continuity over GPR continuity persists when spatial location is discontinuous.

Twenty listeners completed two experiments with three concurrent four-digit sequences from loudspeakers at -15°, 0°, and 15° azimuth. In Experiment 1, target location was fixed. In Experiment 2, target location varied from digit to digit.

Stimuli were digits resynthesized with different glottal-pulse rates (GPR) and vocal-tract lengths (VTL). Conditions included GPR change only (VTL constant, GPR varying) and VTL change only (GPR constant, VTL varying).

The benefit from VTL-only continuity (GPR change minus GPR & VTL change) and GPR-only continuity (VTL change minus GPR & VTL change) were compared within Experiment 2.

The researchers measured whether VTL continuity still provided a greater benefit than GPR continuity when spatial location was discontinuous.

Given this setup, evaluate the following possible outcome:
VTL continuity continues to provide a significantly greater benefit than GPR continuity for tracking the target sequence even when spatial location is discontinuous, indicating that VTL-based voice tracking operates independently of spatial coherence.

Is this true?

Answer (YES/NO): NO